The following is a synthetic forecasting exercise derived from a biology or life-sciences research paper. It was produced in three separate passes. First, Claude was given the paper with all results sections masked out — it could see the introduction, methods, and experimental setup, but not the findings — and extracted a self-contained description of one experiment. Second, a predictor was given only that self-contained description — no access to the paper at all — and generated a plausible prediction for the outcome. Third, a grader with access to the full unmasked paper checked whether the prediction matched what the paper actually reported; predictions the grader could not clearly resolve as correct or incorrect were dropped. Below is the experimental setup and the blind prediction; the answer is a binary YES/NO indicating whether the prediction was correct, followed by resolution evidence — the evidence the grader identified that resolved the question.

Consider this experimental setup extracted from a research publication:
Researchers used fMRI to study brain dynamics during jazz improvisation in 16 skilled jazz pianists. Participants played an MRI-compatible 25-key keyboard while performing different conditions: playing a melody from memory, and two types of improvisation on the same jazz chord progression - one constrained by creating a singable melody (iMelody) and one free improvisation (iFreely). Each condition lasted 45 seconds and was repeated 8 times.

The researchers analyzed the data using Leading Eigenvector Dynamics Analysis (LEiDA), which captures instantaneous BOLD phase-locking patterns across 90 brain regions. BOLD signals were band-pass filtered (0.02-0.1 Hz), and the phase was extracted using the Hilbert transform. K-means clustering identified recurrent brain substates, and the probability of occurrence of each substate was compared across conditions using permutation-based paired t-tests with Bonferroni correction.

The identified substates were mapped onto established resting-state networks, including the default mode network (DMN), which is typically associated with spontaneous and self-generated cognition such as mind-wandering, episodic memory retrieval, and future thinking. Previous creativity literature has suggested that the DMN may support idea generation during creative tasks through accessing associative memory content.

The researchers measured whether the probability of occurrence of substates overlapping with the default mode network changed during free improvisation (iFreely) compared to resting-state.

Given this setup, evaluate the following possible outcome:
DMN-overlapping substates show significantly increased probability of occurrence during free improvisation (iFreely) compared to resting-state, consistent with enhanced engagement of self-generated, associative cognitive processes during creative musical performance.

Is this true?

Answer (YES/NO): NO